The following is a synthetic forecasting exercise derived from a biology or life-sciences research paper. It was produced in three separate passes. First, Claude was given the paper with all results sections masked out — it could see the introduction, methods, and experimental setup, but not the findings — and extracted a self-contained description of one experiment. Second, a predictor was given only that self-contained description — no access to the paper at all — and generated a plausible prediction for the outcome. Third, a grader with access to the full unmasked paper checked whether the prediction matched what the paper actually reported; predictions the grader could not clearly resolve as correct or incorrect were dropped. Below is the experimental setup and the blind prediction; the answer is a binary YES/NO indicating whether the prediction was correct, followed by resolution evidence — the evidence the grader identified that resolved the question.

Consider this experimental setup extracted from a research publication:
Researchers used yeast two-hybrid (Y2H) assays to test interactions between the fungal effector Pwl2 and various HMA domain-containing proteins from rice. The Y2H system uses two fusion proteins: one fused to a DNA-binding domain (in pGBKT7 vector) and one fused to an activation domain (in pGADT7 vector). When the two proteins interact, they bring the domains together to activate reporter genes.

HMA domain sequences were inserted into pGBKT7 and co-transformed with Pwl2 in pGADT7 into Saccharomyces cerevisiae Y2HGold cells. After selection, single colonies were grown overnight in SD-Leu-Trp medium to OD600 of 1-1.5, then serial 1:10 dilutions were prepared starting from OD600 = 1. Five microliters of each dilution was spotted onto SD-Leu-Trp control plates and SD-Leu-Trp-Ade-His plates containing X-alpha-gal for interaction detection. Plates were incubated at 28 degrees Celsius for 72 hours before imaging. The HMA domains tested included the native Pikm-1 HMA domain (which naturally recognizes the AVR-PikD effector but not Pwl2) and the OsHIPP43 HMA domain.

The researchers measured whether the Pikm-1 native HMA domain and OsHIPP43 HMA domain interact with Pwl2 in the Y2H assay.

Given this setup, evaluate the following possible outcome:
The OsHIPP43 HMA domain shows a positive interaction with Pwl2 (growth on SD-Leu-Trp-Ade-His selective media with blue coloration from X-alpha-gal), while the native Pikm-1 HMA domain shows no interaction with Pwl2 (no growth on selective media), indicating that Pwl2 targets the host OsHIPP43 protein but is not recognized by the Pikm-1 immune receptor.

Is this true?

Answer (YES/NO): YES